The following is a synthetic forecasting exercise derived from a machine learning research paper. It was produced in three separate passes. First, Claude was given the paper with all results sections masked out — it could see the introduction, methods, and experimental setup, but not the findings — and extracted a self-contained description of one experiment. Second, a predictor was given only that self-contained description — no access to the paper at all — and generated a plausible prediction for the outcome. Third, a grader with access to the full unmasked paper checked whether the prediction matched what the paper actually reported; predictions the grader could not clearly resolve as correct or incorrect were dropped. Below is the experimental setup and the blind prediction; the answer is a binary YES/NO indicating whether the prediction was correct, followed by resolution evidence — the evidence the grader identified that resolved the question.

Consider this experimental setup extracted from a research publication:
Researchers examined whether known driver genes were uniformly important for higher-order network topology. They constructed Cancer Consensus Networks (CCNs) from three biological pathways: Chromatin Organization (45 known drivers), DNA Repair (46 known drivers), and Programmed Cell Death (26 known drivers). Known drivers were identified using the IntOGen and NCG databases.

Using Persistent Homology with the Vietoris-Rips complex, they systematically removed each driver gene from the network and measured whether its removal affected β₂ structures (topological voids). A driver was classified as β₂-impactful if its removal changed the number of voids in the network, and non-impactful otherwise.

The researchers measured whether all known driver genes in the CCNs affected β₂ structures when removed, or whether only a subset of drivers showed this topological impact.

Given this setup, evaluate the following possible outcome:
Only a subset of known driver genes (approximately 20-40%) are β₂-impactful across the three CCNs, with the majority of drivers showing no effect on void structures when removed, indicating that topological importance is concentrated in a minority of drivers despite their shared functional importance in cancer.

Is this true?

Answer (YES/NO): NO